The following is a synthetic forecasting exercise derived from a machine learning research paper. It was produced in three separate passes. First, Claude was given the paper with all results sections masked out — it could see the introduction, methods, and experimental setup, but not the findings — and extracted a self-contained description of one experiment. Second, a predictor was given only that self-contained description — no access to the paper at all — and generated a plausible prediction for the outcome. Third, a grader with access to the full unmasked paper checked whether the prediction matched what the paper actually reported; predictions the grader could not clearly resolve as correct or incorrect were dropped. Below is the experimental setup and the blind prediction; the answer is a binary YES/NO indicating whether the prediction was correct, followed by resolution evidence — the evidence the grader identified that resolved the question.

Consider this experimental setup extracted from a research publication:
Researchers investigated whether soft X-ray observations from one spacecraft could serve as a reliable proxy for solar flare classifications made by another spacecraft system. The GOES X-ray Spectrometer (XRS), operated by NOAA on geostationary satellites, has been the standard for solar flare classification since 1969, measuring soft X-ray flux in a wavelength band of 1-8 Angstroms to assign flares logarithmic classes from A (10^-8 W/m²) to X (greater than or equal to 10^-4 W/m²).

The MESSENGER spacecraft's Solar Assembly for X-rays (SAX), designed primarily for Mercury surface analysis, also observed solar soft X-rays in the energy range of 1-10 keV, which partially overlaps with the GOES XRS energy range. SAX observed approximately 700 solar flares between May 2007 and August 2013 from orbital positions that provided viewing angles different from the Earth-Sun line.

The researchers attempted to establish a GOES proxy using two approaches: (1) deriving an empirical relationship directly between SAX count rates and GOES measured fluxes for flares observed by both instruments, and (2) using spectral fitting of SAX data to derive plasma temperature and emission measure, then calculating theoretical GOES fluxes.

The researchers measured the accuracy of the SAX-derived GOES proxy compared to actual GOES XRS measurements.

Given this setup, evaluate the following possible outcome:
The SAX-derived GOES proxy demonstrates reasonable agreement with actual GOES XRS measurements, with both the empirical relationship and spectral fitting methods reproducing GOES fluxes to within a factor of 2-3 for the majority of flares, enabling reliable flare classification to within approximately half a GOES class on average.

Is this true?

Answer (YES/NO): NO